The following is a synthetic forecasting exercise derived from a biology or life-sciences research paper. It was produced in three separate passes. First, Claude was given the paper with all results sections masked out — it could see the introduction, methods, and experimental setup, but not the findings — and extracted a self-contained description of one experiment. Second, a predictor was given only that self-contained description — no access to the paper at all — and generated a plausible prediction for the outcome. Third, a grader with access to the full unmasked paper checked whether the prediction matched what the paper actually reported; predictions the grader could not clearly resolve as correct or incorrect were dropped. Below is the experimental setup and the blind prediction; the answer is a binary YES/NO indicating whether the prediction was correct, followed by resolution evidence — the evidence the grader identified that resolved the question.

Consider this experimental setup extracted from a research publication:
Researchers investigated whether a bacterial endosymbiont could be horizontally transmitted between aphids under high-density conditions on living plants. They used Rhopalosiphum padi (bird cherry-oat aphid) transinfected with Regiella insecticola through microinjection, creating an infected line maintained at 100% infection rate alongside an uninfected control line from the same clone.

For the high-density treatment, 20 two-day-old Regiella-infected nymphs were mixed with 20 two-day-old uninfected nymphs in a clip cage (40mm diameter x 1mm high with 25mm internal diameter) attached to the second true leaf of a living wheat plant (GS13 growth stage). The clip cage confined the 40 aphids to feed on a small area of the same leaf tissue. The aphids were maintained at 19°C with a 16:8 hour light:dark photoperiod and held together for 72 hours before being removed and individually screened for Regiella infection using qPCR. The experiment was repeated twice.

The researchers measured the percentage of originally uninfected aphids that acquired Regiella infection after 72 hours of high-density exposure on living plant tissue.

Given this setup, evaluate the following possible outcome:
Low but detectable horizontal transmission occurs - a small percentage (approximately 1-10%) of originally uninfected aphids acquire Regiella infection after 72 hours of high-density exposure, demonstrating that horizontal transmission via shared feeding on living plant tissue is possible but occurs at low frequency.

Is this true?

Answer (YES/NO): NO